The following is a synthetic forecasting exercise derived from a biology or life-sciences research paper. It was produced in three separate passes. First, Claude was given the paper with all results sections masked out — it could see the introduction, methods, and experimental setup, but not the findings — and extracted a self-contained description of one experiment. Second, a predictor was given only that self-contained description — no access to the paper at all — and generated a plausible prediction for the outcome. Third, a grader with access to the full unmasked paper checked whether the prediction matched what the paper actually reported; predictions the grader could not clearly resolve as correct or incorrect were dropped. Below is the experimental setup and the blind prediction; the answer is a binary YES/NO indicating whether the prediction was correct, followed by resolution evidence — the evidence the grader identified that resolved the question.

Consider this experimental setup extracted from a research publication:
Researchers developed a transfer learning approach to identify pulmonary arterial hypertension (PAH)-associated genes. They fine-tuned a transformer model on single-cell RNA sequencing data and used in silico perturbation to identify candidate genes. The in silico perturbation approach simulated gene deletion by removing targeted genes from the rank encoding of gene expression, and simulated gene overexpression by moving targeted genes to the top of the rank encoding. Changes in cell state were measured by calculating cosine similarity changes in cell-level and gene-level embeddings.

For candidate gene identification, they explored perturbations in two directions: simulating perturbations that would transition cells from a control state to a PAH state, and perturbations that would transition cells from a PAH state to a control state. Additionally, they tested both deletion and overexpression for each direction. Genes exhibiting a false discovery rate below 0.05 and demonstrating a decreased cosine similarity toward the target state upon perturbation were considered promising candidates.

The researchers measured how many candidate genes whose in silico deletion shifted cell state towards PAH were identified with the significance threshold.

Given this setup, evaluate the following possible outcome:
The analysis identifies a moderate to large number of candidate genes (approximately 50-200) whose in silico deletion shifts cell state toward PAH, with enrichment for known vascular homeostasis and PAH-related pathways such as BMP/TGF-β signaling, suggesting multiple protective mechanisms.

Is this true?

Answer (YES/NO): YES